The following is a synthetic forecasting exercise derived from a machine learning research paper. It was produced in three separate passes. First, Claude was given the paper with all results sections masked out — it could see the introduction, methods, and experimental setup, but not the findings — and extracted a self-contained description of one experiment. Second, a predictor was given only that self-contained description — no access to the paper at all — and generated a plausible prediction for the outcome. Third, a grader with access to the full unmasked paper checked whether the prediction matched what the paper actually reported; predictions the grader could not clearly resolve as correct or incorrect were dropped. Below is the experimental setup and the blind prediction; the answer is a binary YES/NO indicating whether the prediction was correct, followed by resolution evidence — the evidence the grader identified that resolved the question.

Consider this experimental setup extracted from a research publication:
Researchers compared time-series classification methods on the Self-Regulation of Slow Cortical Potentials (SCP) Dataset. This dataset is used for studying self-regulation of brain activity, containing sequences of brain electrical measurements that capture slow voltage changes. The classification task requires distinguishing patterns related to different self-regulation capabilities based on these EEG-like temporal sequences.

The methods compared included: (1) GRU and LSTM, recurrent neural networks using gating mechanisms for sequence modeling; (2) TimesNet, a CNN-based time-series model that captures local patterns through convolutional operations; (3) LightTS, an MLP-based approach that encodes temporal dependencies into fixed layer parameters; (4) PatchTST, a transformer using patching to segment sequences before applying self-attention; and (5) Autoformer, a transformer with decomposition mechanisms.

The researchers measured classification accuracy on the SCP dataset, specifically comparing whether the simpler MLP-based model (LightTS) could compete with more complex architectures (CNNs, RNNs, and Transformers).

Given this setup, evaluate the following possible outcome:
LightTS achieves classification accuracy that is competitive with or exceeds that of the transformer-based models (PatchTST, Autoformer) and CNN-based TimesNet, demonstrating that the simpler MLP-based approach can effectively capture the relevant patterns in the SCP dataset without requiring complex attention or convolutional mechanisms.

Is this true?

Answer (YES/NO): NO